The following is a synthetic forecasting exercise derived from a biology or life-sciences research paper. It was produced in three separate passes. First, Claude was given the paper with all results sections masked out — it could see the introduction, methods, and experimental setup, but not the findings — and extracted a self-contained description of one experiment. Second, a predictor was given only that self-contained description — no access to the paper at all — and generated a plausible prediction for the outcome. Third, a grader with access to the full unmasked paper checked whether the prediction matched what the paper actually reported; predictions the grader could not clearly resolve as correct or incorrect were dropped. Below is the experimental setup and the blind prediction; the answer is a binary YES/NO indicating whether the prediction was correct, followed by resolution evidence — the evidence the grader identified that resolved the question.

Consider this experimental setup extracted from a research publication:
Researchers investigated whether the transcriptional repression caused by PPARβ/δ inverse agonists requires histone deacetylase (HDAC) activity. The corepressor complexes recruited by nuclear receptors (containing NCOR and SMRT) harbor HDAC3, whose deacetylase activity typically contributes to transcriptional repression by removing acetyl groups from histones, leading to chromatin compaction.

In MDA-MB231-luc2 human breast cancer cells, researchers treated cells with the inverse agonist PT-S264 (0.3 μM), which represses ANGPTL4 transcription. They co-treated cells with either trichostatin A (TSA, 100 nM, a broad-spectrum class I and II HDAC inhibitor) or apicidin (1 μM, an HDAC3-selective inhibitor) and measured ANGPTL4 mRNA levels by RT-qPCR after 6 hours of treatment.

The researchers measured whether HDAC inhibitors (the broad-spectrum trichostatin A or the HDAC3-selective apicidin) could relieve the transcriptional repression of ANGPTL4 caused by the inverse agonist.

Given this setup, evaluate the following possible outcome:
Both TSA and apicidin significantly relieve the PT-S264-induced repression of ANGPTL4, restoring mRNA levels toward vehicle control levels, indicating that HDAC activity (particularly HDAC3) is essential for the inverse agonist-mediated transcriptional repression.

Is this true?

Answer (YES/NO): NO